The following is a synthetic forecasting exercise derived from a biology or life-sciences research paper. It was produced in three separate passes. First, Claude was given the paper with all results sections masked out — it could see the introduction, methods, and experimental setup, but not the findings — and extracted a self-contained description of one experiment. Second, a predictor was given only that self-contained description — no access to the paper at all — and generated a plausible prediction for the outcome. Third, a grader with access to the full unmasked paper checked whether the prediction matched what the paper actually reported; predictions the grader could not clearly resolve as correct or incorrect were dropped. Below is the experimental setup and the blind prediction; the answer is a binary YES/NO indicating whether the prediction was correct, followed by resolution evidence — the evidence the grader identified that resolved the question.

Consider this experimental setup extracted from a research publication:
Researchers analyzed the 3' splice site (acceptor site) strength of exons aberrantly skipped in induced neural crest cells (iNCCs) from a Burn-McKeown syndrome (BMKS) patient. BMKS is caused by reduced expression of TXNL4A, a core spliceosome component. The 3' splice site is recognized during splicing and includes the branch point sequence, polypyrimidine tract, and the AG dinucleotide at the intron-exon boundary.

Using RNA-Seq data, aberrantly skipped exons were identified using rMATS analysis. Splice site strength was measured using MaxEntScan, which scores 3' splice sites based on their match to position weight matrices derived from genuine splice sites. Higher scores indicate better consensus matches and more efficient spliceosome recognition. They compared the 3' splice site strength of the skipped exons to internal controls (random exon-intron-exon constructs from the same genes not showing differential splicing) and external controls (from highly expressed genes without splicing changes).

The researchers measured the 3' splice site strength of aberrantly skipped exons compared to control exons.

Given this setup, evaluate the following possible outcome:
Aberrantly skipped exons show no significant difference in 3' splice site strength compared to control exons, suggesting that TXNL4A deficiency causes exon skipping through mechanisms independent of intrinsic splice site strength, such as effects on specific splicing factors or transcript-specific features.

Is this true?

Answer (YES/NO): NO